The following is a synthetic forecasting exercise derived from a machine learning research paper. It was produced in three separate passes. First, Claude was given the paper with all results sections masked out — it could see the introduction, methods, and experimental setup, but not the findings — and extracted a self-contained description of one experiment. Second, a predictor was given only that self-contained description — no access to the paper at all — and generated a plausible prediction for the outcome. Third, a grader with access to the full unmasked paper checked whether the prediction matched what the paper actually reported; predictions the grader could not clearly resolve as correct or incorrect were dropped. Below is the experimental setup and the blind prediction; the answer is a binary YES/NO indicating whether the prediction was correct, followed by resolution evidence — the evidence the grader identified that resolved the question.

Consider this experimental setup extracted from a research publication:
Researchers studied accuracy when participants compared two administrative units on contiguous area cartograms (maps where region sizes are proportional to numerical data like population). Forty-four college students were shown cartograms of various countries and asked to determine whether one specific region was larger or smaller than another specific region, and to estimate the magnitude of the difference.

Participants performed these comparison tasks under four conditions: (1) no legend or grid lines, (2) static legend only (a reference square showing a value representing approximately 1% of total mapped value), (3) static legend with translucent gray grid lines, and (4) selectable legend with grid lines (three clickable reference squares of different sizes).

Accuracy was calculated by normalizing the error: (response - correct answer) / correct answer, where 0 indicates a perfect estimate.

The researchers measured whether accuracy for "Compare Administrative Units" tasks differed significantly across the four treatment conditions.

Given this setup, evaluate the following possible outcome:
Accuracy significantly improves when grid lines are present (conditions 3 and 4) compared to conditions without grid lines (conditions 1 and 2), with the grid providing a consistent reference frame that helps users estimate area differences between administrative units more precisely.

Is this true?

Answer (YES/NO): NO